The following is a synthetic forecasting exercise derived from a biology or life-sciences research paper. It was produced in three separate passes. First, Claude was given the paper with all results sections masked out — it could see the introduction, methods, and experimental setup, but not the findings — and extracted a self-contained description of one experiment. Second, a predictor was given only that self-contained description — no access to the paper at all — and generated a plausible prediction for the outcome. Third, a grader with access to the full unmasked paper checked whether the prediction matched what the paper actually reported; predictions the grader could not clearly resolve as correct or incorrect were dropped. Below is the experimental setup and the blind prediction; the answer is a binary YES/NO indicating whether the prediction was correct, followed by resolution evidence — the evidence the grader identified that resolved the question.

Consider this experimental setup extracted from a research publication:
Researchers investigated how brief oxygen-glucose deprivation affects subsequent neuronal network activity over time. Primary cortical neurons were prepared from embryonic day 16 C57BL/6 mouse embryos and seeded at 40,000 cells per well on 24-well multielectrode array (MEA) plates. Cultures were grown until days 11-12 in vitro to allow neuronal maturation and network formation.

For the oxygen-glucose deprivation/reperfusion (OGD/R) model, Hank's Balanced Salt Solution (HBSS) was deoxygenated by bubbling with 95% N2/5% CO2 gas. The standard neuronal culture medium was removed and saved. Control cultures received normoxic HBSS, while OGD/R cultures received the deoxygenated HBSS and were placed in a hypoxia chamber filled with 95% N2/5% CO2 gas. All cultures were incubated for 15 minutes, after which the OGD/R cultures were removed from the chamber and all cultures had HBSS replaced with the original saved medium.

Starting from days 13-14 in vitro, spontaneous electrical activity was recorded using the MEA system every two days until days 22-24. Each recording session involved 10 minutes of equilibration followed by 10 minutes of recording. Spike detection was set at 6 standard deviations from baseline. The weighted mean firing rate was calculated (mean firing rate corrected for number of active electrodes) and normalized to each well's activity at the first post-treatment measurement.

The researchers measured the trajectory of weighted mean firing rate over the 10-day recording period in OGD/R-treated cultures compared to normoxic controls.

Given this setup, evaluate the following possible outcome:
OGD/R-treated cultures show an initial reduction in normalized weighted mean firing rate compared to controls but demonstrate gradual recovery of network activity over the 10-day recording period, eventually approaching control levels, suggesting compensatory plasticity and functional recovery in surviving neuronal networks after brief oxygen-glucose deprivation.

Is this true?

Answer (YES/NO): NO